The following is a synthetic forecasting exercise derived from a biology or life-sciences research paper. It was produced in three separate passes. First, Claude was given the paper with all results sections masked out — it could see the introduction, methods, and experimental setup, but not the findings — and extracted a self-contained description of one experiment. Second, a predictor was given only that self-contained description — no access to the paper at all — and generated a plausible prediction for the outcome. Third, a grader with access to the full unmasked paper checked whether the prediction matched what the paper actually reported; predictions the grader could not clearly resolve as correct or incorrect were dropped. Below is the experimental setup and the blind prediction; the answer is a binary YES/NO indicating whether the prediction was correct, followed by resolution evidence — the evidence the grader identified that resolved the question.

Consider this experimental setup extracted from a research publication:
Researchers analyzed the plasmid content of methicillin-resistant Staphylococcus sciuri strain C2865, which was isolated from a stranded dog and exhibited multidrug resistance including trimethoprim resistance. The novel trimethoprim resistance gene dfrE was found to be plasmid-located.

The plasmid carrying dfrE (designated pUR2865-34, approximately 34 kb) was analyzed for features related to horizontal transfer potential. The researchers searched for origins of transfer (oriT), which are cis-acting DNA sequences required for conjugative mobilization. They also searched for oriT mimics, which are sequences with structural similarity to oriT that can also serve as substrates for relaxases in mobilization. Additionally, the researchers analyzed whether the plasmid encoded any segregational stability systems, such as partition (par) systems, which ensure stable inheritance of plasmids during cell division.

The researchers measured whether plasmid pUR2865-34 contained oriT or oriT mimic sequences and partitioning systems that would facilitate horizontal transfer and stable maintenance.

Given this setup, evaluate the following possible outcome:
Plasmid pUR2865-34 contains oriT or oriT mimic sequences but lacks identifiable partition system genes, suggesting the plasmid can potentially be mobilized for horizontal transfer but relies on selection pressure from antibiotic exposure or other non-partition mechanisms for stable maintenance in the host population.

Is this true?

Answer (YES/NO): NO